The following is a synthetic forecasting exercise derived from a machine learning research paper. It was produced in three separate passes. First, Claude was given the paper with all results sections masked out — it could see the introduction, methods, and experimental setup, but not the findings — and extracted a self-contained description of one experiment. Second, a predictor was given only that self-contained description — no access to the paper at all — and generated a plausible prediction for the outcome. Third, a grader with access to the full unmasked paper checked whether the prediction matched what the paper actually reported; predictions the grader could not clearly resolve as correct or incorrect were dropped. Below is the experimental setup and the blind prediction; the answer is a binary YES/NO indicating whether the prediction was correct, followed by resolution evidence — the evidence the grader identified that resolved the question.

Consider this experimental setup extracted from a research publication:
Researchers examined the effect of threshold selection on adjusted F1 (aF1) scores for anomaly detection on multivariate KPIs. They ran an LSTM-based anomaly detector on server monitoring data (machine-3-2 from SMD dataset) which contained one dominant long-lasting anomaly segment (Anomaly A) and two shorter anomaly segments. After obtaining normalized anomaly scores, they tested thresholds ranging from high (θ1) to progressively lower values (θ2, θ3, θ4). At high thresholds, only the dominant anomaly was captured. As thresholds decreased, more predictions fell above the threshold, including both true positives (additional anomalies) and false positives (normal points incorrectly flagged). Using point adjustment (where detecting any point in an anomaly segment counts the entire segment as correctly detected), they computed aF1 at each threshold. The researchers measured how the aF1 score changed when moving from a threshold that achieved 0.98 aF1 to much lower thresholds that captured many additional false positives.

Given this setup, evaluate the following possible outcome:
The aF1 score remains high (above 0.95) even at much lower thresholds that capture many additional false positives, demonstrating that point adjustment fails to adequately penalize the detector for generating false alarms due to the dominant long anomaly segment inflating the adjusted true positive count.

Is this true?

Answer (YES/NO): NO